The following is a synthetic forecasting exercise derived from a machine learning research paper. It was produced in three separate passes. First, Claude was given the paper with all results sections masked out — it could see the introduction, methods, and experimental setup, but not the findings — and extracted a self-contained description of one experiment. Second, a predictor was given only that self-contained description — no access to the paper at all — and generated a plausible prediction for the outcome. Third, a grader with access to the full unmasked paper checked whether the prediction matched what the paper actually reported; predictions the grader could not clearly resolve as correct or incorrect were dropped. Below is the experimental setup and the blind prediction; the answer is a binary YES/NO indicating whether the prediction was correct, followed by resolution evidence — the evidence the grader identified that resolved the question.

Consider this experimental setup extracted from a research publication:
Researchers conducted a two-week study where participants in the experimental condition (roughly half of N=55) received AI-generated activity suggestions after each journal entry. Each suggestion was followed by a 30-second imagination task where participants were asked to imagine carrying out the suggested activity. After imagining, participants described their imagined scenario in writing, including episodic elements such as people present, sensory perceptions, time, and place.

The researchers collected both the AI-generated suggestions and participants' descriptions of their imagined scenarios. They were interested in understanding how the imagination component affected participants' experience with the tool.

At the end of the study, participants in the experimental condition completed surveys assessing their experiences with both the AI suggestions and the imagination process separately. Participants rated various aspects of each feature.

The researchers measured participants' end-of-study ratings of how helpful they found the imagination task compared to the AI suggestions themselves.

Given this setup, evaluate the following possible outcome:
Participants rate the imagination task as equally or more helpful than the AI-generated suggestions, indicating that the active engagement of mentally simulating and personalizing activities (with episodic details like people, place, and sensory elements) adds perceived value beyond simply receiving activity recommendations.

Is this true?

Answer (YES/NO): NO